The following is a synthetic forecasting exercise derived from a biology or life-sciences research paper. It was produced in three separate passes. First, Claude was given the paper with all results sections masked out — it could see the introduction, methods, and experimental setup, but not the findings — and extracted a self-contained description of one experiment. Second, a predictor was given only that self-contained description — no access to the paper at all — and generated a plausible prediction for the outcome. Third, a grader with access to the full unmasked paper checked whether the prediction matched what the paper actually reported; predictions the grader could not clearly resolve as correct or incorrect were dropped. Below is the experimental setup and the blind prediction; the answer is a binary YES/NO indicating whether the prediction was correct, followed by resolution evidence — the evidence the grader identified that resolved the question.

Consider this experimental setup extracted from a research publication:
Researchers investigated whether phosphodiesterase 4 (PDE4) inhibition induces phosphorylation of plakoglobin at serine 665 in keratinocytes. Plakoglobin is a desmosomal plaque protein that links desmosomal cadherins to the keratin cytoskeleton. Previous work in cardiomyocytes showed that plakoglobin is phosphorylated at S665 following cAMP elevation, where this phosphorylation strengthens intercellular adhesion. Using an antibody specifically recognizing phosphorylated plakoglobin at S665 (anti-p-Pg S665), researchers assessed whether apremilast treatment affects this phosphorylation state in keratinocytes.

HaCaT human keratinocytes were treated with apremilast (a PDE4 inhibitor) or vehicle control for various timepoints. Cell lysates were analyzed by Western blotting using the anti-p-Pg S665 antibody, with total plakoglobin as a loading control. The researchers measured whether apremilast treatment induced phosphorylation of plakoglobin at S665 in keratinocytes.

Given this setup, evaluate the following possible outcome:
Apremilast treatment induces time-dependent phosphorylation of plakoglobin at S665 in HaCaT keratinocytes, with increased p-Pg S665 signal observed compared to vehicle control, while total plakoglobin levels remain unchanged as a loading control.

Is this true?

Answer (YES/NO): NO